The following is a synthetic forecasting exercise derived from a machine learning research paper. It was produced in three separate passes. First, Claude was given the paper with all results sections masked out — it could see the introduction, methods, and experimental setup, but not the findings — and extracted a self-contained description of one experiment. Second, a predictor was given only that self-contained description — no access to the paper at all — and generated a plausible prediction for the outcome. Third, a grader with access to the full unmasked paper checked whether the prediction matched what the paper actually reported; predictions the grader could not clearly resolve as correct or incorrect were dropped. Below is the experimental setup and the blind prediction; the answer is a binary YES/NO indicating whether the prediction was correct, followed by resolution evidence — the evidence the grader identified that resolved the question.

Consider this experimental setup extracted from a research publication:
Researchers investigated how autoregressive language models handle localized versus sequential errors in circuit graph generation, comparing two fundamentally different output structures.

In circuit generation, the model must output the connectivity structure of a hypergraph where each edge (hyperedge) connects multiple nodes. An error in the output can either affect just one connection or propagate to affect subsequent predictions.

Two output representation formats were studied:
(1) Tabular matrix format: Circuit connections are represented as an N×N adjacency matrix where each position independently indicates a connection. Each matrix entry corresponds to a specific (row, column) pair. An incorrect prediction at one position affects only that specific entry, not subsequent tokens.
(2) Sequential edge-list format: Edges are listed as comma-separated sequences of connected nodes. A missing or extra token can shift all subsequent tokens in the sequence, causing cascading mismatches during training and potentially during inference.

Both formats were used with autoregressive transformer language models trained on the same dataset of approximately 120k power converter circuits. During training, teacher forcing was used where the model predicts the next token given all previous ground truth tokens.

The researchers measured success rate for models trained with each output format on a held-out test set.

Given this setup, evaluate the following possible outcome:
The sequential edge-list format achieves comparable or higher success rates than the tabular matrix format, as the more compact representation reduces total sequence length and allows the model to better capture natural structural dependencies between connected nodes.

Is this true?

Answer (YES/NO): YES